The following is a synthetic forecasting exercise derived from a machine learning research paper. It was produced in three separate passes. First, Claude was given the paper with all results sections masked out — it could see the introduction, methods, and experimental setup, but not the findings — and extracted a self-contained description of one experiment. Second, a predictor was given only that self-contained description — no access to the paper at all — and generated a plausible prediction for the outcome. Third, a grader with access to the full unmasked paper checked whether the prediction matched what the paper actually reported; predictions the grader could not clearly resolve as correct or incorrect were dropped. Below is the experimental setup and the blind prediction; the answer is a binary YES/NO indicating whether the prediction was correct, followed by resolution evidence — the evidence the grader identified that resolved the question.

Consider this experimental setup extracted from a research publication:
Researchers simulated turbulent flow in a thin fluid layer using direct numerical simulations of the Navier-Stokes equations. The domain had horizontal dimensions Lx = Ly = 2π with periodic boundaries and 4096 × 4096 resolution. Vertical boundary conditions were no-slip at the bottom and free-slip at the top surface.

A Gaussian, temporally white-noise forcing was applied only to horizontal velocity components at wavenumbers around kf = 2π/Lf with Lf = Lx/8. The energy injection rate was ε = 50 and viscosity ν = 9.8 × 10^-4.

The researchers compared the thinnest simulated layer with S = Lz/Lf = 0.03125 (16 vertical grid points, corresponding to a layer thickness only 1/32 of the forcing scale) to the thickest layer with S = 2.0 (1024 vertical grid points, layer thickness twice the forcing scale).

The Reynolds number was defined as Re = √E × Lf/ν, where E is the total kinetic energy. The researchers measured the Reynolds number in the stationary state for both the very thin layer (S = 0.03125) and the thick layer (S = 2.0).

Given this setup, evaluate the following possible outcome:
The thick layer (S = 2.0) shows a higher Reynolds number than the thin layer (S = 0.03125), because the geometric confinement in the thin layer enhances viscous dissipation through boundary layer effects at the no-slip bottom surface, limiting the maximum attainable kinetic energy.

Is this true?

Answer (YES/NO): YES